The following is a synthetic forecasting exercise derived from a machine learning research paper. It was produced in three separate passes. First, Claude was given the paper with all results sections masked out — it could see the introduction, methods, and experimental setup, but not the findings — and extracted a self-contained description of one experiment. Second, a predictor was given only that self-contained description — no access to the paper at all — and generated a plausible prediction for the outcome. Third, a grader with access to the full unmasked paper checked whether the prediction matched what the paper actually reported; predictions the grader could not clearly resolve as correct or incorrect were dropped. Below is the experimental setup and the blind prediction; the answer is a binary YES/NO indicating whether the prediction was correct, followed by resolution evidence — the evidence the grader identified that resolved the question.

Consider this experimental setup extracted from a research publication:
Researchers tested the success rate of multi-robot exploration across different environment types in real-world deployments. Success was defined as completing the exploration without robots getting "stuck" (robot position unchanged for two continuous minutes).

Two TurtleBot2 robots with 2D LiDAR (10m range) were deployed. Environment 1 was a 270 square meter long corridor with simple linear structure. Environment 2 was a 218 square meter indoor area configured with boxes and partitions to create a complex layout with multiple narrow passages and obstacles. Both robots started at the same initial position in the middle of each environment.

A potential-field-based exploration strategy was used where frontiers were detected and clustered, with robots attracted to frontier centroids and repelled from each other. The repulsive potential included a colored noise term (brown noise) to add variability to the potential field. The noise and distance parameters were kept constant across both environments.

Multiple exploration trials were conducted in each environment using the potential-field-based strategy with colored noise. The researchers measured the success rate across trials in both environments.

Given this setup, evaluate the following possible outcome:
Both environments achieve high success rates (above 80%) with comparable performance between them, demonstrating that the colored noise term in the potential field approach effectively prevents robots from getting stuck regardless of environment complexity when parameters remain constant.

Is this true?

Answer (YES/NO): YES